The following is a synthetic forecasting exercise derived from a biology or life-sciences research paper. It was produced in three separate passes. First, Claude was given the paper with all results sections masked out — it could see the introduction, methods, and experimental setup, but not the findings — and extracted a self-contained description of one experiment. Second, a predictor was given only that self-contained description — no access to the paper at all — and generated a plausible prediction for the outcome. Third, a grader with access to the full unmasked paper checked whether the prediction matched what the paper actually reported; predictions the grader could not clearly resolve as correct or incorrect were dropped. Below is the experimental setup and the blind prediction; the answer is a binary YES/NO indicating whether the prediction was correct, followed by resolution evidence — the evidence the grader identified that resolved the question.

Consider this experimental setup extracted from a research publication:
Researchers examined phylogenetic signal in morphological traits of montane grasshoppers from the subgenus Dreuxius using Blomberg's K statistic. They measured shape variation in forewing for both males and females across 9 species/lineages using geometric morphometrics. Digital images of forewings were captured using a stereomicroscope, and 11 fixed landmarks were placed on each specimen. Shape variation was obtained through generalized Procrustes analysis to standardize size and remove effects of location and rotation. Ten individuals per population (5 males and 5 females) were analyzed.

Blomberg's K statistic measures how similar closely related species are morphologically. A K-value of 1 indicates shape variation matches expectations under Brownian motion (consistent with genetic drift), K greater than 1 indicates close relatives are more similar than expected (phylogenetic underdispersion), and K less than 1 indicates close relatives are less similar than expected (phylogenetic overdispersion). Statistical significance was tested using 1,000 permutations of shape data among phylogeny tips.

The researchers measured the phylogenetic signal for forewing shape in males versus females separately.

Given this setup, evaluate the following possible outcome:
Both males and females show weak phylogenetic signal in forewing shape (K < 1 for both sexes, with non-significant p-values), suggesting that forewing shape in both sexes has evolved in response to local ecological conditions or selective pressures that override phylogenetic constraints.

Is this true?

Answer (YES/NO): NO